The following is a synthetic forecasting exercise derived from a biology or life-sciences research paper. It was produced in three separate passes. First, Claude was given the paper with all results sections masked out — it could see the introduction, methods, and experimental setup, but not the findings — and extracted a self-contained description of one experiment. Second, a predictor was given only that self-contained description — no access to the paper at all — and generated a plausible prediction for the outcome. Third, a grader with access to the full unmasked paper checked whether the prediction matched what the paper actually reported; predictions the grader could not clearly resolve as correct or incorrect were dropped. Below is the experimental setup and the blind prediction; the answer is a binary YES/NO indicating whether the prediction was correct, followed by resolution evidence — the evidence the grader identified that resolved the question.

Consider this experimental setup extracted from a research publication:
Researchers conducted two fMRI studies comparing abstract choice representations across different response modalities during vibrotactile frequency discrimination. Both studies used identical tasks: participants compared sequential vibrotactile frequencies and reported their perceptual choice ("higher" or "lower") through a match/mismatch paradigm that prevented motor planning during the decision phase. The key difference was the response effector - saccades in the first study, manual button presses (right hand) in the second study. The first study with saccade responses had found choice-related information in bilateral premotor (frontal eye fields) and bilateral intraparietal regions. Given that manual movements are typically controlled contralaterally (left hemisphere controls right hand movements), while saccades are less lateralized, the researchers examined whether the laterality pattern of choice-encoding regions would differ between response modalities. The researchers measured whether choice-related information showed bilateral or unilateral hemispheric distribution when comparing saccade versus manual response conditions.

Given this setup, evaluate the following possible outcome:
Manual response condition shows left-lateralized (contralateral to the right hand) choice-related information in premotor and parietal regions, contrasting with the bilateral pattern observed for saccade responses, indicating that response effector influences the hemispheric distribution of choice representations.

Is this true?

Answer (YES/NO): YES